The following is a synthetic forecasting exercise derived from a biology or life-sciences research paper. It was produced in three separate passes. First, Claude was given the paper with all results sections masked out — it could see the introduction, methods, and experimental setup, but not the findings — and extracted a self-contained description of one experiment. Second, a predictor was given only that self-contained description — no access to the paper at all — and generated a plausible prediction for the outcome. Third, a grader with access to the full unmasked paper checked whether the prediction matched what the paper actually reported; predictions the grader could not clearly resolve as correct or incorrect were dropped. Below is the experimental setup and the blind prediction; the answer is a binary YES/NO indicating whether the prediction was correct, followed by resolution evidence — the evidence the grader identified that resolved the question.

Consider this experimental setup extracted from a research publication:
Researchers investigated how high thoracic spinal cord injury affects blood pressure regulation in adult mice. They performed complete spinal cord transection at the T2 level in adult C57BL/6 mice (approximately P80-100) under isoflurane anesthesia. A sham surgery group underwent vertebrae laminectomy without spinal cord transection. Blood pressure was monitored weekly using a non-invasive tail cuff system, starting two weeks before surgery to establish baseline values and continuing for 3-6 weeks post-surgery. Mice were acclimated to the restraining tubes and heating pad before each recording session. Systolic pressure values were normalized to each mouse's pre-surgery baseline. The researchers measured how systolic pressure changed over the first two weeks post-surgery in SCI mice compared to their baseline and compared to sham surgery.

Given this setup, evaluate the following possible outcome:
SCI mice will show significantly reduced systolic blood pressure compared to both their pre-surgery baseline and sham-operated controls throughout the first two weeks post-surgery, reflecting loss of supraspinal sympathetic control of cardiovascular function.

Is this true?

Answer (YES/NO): YES